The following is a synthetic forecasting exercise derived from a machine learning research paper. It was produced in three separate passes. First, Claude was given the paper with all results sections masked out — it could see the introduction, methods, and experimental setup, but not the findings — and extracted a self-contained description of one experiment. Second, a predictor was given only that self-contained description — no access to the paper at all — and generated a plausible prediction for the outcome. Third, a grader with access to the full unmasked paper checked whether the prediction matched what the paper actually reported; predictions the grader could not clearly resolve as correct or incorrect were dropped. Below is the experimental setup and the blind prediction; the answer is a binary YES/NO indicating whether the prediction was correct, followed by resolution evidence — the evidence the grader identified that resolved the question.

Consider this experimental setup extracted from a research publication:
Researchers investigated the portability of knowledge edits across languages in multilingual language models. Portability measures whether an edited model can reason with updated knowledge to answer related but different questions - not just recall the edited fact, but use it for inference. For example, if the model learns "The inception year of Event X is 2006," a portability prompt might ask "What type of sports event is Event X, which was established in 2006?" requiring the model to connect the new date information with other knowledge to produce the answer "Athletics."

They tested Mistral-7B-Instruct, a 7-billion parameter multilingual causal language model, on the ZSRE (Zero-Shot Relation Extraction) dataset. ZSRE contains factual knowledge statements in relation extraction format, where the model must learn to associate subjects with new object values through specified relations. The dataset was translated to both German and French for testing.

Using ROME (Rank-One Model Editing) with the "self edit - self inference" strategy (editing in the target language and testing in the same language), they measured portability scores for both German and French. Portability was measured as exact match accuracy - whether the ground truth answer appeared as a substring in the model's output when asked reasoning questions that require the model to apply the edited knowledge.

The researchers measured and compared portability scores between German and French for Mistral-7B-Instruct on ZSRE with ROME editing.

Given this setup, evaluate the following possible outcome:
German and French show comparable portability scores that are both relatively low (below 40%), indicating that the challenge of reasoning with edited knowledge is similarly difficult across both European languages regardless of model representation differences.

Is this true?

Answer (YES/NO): YES